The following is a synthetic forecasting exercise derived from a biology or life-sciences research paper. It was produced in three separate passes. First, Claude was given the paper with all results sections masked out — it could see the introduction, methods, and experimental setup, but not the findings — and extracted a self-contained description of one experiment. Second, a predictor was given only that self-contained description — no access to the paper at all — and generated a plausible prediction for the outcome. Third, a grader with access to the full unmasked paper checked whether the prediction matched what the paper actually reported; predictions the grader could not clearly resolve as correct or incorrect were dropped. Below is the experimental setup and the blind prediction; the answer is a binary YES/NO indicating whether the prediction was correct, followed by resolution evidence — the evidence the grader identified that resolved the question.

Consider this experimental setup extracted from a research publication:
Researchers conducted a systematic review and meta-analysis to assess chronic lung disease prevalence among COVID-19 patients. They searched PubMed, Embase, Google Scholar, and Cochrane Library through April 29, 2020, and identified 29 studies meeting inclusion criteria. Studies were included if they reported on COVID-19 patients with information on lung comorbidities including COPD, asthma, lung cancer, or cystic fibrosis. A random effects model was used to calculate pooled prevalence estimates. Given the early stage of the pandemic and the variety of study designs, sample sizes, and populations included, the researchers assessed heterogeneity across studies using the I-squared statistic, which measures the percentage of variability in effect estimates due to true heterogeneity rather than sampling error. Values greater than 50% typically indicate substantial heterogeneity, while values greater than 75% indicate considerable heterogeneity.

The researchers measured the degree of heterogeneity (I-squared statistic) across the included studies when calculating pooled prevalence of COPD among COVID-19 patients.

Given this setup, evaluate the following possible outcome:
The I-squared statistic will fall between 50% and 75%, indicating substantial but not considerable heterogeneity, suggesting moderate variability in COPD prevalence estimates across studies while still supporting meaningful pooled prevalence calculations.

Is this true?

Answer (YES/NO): YES